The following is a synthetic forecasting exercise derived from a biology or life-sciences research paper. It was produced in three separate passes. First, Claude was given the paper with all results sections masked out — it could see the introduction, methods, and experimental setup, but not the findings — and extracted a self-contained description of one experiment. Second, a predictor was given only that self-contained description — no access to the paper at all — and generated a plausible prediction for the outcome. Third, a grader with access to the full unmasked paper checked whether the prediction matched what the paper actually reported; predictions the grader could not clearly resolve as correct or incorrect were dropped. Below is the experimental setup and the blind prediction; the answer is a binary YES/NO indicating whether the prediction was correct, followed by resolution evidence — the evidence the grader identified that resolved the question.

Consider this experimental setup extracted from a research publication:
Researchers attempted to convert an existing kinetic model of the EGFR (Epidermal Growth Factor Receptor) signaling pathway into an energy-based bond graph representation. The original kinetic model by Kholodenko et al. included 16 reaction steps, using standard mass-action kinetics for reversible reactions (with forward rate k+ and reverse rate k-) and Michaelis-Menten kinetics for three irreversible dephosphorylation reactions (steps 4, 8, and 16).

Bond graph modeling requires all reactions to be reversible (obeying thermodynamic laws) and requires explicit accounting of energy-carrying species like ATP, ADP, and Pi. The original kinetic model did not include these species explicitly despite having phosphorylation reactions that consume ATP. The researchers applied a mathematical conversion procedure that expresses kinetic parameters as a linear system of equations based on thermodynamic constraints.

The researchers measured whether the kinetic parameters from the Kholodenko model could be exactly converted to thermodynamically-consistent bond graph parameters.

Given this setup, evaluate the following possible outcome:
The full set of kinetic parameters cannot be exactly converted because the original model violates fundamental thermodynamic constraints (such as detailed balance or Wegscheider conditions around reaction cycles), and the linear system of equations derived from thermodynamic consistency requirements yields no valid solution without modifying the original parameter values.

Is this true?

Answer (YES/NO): YES